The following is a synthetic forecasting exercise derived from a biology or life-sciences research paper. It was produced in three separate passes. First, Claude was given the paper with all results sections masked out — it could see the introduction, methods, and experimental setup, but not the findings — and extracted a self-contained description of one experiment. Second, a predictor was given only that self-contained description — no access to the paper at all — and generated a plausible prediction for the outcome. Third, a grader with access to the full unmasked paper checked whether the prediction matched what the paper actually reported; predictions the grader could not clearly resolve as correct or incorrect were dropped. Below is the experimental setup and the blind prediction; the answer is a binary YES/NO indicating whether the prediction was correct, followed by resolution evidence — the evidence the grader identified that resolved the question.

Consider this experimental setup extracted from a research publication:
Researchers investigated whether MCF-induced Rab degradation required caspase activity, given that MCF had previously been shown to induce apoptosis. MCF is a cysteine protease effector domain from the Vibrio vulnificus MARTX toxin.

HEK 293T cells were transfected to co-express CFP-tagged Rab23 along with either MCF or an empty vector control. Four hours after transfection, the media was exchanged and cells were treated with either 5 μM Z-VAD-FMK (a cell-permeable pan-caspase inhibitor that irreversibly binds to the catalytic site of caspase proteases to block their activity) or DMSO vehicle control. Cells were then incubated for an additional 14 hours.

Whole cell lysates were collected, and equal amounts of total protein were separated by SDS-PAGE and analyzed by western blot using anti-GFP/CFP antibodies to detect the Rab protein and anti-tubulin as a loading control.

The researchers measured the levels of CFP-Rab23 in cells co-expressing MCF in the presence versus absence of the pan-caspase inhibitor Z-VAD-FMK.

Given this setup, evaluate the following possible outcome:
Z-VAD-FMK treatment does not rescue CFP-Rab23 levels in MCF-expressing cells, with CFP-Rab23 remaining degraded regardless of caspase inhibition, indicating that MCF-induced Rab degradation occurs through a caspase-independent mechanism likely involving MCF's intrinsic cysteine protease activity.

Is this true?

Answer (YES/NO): YES